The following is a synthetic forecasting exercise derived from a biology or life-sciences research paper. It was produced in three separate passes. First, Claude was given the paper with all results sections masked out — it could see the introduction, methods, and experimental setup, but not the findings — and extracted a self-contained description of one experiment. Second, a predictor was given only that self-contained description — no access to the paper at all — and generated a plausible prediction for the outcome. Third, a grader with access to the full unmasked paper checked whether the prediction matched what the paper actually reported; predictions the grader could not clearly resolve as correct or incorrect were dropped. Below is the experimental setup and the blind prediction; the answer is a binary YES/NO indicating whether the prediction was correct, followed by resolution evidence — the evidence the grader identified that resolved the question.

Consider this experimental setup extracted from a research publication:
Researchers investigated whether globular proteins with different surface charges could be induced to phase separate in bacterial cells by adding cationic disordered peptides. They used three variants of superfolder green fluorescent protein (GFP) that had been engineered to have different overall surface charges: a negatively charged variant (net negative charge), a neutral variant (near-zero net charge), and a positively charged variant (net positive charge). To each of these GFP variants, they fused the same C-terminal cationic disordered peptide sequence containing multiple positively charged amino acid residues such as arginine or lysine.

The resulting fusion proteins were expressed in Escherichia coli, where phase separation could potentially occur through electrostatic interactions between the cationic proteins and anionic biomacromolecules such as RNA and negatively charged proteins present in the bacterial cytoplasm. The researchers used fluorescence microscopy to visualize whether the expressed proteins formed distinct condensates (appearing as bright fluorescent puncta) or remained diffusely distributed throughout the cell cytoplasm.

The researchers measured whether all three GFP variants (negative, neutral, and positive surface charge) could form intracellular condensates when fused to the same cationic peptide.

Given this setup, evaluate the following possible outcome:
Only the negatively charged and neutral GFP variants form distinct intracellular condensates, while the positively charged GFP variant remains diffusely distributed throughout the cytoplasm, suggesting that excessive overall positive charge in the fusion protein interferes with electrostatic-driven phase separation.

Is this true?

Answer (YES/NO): NO